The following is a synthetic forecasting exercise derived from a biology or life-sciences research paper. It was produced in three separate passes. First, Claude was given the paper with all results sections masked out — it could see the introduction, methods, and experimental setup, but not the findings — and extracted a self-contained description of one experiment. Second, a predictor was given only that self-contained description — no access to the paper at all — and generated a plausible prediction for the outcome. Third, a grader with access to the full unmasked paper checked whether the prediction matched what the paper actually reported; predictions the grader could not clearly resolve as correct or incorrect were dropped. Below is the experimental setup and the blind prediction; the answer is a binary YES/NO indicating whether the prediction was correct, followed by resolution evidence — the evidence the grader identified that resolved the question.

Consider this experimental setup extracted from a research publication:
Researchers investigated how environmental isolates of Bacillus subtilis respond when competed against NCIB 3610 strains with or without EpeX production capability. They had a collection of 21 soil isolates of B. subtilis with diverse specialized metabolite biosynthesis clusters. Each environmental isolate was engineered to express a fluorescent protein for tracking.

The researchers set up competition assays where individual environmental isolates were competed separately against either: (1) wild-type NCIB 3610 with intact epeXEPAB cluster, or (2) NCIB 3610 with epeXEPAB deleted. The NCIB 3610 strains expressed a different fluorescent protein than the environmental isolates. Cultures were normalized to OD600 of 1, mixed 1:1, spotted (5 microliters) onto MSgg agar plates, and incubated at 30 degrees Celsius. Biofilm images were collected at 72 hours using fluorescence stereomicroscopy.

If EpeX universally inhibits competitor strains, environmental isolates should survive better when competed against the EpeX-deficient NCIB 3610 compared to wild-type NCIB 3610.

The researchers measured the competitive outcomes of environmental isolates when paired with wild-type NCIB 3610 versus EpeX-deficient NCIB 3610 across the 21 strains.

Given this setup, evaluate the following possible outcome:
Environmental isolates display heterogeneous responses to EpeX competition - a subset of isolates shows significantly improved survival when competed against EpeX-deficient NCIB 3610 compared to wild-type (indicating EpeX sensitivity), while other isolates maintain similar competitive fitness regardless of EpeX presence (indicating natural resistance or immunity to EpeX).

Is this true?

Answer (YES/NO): NO